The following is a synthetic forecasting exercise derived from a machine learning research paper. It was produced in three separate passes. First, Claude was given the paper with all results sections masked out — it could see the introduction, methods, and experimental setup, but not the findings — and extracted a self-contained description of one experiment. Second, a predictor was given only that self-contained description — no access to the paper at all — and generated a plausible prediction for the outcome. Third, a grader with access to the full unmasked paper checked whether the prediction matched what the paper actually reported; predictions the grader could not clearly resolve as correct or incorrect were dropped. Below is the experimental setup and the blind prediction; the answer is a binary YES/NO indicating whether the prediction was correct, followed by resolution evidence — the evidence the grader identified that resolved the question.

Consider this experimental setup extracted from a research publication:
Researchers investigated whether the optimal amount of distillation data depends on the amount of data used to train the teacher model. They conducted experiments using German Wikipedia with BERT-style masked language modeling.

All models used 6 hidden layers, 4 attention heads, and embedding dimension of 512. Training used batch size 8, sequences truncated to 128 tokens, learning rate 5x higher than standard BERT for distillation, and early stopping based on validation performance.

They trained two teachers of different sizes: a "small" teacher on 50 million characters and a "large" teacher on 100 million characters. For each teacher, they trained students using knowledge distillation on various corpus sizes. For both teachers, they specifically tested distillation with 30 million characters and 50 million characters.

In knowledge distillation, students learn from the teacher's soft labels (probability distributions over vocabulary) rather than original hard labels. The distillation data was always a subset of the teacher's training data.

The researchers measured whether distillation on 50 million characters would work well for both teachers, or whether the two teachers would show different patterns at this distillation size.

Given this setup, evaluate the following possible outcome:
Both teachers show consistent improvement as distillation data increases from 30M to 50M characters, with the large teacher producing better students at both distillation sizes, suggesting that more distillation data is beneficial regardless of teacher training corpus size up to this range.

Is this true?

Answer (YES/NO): NO